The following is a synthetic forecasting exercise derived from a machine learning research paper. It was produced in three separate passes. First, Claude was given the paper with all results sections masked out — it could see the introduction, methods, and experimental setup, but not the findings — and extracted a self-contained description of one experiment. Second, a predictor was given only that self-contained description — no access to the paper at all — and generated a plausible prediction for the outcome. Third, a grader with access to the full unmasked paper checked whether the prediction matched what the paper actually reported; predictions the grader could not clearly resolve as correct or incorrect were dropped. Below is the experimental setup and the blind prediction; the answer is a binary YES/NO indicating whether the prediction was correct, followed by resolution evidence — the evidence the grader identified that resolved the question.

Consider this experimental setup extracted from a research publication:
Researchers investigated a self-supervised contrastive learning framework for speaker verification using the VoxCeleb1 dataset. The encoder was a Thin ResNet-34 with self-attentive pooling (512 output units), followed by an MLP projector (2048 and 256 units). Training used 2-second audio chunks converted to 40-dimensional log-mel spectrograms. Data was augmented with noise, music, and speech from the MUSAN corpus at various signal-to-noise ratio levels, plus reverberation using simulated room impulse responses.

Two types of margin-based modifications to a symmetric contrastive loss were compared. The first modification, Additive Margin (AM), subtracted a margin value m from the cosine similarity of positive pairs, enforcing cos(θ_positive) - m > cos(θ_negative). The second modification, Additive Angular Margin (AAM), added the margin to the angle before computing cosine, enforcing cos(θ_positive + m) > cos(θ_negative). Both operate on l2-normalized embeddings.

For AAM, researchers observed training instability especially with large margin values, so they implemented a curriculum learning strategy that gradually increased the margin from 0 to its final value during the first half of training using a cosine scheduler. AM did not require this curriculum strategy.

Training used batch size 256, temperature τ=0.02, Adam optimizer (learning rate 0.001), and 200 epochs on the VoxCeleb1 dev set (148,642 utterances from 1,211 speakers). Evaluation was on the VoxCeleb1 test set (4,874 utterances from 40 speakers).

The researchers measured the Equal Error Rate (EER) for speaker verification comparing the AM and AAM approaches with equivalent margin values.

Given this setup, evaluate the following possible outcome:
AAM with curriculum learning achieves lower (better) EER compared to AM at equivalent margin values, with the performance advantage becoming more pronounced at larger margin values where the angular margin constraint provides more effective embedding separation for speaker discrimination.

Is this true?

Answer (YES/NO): NO